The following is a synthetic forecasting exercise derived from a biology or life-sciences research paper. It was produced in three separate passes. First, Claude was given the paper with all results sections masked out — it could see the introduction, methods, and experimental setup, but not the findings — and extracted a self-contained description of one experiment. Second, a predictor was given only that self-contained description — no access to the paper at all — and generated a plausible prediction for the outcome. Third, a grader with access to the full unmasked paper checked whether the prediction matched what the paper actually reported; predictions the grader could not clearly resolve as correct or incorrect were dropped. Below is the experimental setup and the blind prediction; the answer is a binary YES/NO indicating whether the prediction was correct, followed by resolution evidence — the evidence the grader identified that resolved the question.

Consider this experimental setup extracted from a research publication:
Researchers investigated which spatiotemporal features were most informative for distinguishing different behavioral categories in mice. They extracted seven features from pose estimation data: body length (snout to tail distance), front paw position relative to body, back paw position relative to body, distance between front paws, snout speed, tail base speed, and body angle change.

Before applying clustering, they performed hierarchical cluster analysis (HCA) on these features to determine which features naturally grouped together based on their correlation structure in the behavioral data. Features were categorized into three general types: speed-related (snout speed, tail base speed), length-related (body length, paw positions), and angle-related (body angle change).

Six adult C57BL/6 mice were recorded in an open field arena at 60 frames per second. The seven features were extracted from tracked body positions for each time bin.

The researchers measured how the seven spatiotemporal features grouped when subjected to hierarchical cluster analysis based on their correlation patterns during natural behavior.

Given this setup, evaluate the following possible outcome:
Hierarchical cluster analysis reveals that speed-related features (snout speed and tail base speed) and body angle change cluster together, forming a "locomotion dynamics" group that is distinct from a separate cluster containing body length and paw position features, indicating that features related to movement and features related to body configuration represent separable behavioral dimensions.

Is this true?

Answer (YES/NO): NO